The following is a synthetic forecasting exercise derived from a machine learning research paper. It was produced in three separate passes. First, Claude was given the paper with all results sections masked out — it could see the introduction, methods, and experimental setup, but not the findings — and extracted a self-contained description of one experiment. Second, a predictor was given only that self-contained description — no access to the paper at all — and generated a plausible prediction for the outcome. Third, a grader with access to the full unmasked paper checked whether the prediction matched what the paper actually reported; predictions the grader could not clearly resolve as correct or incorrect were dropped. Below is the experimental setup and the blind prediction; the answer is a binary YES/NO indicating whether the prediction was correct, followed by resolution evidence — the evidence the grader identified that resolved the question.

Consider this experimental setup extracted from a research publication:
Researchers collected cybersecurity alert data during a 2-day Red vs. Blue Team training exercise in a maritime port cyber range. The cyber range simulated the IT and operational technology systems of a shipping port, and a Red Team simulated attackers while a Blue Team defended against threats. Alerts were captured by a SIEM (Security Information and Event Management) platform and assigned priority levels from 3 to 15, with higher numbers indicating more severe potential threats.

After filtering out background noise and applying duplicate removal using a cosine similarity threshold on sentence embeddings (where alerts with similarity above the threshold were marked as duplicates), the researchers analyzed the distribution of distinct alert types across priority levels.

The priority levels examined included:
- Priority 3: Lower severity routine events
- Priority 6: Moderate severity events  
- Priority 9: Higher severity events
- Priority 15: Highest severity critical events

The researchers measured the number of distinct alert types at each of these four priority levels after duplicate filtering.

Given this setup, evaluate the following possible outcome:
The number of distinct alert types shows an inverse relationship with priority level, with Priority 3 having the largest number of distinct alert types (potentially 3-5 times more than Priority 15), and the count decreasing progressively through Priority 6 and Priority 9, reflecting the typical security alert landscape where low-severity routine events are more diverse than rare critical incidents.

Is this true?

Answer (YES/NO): NO